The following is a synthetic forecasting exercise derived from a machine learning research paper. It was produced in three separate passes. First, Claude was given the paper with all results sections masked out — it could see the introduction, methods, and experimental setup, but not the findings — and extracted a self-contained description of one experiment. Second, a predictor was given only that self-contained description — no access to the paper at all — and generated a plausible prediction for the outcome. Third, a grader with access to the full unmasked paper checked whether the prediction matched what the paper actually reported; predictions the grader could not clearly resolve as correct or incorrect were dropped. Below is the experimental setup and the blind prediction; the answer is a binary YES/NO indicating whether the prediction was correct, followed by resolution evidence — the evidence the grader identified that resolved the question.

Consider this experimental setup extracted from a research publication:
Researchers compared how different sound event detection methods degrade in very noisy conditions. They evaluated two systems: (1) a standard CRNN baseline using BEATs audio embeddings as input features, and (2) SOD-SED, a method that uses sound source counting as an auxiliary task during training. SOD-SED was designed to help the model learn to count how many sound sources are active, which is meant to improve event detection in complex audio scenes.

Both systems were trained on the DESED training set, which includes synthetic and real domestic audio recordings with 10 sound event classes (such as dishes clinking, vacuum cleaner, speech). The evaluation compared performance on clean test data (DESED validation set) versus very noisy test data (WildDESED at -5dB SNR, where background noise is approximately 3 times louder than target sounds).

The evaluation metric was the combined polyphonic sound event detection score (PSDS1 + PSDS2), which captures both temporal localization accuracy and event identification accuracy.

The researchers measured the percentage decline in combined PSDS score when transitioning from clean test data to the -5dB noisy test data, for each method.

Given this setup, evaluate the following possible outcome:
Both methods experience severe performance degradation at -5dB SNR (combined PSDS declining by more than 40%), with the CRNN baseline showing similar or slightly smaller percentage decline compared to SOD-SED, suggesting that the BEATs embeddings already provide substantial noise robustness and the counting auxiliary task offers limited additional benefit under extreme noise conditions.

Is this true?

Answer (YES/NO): YES